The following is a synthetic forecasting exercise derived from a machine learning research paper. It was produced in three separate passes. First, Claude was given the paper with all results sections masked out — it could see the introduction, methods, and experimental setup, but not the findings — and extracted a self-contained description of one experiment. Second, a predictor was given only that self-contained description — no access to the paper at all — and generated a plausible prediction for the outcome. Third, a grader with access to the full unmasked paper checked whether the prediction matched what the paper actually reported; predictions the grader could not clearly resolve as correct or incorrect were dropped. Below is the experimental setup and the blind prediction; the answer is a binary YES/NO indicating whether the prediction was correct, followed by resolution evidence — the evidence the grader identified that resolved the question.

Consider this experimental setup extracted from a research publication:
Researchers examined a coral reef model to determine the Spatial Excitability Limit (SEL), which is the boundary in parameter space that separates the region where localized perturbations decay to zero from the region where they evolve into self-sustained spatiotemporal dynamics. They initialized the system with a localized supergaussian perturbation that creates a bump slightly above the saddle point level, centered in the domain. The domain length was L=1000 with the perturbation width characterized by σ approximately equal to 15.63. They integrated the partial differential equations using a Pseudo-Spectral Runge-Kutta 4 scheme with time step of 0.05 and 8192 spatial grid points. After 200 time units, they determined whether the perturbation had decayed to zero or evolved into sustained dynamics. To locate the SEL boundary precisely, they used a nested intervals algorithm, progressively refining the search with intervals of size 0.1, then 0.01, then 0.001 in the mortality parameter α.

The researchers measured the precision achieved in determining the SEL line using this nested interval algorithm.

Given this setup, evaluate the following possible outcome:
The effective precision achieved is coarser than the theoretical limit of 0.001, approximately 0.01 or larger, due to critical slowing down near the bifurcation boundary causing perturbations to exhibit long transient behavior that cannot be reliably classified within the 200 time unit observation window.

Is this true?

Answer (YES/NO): NO